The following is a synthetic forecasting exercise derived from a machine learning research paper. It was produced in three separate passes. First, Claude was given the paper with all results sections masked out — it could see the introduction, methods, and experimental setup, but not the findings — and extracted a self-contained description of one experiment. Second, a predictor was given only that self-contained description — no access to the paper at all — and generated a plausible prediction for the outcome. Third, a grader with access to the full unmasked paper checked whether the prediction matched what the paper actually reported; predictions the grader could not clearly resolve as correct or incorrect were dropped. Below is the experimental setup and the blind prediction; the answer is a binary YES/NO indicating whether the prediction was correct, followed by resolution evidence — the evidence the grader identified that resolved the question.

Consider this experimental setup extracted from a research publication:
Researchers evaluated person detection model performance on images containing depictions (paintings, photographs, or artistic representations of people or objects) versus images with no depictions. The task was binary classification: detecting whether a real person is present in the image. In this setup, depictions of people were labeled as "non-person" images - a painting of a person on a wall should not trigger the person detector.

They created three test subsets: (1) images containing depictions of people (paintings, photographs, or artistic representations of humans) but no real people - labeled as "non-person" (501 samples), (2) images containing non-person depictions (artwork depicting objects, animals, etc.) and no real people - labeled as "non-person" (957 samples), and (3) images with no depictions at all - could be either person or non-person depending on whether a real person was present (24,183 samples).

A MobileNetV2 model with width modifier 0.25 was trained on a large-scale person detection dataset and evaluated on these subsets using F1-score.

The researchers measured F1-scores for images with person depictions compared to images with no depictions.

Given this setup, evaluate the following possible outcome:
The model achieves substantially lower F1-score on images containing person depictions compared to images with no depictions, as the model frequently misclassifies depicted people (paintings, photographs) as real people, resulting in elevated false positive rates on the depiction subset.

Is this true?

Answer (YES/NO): NO